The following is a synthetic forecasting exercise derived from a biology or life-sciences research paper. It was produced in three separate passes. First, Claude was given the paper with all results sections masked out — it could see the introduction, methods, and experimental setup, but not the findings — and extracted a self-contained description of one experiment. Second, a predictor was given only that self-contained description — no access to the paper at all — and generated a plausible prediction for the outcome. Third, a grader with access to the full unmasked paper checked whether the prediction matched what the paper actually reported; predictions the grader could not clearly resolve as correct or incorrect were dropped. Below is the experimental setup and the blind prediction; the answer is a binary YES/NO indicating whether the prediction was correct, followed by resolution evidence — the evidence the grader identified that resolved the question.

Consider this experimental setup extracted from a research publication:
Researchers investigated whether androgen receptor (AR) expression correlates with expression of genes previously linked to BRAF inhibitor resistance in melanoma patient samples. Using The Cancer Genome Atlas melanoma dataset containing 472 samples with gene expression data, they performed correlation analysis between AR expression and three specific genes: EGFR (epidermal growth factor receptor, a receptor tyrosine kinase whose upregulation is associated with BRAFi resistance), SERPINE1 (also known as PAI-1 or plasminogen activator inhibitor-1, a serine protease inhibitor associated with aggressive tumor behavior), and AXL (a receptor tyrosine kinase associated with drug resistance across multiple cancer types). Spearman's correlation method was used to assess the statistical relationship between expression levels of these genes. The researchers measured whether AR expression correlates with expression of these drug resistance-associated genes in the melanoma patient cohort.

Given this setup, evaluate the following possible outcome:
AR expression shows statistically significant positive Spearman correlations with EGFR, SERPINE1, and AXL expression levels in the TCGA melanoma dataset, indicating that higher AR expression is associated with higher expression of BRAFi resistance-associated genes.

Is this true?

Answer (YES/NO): NO